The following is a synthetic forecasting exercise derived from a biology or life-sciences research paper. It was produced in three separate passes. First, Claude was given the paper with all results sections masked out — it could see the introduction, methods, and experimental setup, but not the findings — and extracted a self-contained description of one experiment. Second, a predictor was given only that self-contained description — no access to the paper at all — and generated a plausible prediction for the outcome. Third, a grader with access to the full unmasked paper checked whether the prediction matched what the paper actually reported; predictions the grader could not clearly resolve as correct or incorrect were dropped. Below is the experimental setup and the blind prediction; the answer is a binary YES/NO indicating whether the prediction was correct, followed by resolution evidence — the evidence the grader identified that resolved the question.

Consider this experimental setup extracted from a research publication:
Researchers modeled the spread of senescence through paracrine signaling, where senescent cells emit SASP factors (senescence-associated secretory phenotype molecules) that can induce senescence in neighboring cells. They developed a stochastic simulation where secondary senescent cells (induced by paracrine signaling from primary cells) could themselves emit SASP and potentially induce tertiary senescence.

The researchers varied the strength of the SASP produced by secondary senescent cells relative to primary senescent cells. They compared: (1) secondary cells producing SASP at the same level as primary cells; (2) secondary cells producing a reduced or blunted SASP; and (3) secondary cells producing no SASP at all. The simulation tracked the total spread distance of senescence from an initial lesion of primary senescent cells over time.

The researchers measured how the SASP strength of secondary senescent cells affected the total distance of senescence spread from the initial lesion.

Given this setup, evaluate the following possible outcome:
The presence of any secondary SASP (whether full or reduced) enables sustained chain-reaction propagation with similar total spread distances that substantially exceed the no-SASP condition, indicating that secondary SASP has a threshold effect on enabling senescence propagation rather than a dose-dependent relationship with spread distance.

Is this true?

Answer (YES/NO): NO